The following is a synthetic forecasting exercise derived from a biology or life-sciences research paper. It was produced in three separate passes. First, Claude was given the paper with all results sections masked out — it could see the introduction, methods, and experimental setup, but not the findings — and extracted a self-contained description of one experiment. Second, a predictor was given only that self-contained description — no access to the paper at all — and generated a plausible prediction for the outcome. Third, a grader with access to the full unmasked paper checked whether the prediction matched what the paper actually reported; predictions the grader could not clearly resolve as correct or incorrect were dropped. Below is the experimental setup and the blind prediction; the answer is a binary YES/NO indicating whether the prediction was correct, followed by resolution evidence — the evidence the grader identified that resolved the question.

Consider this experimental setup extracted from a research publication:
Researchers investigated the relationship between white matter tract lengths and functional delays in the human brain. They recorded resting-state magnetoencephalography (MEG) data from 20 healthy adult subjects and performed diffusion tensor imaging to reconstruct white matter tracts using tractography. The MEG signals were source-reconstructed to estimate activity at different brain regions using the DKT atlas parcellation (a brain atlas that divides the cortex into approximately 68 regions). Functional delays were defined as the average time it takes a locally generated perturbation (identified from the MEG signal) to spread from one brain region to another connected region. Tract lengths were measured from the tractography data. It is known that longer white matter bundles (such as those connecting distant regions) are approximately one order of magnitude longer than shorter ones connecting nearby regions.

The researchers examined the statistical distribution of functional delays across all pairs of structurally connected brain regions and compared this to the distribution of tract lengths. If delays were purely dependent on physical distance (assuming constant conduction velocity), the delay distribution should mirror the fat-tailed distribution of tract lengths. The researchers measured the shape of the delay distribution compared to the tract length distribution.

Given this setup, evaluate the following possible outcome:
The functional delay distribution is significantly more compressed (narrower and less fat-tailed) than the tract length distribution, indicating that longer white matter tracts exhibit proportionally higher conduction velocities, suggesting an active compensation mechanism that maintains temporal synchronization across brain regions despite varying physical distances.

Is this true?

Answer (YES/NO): YES